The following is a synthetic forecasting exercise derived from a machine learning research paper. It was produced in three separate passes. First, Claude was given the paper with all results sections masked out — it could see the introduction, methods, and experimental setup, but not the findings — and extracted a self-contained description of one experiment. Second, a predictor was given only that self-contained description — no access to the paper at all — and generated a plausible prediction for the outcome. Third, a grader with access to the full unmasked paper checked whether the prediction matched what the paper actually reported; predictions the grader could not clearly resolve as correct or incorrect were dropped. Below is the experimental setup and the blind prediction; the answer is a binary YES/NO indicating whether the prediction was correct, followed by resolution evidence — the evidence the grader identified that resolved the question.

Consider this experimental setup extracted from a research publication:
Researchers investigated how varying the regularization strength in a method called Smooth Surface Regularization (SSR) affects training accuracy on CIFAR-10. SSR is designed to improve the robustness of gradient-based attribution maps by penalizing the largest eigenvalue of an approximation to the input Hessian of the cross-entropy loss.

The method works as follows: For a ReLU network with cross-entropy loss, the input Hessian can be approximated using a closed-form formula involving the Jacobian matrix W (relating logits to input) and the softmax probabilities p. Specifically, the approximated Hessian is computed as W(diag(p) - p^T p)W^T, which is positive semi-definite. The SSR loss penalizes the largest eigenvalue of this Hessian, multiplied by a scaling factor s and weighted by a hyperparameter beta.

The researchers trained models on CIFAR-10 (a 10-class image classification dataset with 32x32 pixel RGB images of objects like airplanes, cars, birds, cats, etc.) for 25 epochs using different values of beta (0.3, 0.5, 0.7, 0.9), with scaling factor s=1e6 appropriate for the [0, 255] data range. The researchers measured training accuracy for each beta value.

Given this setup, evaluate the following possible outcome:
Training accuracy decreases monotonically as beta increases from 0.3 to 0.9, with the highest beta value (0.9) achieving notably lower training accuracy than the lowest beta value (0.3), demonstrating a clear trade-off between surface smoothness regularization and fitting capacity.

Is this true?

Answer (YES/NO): YES